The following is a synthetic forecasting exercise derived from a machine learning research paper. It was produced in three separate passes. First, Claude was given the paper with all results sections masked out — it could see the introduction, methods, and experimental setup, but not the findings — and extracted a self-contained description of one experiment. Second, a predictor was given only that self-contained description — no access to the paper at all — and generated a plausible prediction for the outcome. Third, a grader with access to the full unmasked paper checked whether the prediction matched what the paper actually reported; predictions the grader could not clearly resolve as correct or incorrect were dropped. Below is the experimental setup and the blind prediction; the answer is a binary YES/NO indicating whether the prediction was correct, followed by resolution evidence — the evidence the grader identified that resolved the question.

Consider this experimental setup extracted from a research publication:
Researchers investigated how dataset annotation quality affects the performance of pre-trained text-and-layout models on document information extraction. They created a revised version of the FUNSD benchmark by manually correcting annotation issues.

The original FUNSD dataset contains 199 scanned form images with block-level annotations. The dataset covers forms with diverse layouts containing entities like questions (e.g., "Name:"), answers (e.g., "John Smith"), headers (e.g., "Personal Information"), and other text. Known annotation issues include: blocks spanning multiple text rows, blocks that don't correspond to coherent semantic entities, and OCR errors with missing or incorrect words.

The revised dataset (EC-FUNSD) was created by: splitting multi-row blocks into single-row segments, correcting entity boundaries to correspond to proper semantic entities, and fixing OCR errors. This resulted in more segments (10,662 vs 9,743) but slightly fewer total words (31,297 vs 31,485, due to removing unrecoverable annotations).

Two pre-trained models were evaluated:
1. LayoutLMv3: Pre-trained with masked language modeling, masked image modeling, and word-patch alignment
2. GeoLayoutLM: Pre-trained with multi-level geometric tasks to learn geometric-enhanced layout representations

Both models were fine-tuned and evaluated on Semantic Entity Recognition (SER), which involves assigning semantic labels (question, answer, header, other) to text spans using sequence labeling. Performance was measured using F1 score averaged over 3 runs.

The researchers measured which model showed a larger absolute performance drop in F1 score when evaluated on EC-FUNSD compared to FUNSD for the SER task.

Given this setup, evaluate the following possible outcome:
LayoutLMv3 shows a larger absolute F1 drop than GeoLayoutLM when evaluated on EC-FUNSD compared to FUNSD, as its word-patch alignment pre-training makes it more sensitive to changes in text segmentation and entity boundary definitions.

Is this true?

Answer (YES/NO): YES